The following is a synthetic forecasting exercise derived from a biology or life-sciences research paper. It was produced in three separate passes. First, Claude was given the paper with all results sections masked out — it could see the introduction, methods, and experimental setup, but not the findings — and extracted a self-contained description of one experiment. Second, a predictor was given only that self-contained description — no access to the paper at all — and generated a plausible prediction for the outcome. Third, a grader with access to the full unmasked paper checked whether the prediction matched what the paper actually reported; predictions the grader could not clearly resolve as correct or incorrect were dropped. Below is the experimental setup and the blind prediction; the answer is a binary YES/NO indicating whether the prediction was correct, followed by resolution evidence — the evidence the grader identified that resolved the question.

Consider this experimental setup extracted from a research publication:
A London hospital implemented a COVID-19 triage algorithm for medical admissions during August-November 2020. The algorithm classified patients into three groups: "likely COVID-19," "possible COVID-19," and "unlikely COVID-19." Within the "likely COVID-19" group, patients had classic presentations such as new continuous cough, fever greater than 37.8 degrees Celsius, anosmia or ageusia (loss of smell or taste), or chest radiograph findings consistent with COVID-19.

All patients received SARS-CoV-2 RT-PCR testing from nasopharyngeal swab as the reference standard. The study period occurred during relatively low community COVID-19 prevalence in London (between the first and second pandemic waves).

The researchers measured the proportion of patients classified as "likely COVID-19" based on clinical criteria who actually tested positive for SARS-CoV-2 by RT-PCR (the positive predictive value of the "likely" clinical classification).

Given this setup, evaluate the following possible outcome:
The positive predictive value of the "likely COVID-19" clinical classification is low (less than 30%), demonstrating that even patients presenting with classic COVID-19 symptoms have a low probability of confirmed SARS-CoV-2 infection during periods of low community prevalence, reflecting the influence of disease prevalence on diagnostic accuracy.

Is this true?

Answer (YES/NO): NO